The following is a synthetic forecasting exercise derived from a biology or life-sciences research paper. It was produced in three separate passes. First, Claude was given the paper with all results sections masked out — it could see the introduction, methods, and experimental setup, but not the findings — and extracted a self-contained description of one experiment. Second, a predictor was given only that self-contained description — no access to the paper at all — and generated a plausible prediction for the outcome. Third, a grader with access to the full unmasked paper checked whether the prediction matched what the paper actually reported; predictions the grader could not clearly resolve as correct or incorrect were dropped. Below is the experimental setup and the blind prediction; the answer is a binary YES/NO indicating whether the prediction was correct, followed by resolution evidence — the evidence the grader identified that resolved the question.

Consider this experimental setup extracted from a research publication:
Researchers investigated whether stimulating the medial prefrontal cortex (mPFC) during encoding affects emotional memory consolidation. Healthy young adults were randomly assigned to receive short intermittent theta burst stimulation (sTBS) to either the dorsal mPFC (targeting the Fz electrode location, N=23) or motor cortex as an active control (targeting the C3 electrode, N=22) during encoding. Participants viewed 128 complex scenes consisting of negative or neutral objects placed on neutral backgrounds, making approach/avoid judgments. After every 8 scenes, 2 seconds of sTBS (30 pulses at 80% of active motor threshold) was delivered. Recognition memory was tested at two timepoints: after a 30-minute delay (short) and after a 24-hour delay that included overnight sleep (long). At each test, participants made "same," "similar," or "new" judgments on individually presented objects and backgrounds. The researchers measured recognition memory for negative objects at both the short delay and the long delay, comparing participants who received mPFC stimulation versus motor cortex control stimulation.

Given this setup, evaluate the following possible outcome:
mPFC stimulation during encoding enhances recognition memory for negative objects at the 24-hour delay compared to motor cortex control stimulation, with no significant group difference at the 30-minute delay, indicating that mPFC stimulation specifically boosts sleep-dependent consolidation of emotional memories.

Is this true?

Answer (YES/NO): YES